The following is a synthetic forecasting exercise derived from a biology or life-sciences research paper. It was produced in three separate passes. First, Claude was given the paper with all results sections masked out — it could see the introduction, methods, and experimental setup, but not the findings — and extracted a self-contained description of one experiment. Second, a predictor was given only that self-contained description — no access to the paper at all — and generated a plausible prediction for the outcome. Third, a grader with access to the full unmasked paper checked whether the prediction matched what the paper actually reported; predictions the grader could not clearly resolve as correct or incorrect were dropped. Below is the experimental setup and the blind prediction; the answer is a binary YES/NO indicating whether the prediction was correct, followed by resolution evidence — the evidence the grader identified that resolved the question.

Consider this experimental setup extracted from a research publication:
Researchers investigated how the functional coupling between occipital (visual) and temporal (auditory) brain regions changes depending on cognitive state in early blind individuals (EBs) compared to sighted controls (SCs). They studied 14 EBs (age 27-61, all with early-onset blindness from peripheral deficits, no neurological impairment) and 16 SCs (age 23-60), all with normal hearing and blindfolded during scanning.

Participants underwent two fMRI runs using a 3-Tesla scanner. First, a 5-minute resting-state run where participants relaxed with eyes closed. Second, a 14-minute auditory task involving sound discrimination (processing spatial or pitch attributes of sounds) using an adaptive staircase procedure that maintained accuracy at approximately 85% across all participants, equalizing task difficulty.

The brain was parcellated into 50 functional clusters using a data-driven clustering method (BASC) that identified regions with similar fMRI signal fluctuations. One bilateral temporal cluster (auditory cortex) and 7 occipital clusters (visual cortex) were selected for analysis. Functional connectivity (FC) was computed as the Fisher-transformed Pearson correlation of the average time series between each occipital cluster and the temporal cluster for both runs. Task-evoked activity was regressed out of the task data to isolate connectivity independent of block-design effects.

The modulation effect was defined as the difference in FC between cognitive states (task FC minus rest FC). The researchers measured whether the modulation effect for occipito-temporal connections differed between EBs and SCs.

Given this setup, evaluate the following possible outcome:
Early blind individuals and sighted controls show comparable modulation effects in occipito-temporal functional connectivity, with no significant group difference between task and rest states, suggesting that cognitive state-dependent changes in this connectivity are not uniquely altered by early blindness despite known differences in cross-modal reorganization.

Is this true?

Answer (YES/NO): NO